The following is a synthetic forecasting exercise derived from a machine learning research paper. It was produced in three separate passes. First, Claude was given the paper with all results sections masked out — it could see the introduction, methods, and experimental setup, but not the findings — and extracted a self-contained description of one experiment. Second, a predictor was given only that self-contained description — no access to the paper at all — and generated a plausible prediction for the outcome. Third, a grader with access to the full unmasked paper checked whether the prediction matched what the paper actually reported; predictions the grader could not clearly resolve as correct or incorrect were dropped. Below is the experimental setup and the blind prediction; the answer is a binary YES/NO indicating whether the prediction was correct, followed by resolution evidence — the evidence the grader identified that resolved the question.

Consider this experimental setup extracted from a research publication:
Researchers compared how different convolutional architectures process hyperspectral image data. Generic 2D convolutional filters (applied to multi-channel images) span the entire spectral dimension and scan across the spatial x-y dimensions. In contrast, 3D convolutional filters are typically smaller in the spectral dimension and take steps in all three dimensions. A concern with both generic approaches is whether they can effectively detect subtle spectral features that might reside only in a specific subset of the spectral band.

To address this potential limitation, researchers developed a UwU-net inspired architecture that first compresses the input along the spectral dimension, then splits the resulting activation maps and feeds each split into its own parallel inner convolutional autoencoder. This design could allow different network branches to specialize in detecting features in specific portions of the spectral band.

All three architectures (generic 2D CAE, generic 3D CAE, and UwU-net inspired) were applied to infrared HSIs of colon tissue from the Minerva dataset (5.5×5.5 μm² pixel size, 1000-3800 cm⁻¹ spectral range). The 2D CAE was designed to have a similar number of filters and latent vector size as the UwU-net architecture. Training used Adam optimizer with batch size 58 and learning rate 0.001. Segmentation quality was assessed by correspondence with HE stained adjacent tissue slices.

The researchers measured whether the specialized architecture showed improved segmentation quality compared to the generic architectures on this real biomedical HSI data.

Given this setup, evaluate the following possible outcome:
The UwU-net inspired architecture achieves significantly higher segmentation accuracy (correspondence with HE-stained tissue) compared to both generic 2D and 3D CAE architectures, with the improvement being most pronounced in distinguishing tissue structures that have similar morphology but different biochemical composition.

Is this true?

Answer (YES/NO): NO